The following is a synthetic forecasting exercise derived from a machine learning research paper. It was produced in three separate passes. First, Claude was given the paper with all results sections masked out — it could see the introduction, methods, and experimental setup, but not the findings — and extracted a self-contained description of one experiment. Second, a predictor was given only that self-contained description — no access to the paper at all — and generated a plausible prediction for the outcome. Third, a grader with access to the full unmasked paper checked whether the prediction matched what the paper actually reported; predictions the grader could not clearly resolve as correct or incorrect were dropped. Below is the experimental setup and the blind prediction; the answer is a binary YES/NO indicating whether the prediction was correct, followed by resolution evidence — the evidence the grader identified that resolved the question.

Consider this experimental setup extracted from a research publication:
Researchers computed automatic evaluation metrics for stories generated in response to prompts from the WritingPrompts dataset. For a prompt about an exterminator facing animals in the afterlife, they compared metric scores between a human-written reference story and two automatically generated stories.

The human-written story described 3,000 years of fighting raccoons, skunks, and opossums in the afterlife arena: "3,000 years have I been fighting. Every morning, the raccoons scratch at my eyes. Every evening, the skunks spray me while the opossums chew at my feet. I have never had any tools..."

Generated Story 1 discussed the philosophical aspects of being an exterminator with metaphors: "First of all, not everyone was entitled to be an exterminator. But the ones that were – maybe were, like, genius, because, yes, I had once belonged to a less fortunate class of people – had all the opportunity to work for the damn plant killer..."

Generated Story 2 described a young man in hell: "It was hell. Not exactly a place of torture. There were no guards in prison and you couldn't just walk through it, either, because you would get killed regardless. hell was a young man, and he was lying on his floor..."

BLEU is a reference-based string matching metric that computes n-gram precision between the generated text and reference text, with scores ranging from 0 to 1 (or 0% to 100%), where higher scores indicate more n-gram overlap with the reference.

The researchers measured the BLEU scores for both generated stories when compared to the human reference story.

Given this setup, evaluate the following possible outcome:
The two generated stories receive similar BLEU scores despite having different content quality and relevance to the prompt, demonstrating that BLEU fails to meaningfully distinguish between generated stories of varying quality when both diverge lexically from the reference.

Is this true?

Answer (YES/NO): YES